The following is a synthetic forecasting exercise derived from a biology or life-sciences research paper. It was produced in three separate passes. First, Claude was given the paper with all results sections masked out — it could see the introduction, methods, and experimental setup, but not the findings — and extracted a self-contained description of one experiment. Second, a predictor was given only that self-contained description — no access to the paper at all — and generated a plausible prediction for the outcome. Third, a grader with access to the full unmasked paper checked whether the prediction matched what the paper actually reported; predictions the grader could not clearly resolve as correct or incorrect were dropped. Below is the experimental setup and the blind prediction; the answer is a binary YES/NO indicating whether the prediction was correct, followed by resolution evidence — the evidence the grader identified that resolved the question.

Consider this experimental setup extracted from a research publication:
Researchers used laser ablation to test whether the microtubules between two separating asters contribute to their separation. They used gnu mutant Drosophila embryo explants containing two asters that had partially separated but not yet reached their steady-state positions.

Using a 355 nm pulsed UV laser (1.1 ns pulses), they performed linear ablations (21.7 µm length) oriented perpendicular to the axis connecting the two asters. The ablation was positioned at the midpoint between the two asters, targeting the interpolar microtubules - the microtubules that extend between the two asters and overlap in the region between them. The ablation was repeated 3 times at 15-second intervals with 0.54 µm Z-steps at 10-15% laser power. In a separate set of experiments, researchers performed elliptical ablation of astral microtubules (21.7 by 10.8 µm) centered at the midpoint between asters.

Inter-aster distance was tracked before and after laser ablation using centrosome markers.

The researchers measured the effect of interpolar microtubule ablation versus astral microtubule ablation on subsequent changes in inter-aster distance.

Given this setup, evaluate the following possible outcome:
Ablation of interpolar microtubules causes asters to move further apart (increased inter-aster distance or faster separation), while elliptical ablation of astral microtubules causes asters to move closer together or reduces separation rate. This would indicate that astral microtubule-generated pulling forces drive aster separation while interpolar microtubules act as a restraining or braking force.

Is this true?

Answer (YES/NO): NO